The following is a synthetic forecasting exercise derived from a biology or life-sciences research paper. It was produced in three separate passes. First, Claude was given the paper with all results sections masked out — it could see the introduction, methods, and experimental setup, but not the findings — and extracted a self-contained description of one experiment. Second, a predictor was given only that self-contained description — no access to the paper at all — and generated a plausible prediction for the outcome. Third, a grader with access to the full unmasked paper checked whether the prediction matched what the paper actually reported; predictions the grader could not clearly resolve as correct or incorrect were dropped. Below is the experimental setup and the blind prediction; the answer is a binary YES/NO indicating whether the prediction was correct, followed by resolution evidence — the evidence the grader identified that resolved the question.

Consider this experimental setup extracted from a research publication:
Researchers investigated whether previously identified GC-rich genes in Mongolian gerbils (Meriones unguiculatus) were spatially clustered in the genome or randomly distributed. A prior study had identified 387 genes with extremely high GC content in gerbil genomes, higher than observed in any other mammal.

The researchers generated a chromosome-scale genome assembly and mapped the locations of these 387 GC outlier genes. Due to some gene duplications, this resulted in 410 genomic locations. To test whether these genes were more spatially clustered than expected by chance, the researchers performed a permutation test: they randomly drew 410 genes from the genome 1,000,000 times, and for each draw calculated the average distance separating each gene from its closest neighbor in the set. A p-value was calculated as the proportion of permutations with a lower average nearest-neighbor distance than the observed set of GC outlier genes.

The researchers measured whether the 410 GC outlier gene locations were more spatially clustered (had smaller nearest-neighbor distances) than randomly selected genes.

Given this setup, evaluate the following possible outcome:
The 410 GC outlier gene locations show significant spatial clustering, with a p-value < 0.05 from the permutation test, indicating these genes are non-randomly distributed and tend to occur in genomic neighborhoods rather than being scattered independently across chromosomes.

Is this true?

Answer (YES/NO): YES